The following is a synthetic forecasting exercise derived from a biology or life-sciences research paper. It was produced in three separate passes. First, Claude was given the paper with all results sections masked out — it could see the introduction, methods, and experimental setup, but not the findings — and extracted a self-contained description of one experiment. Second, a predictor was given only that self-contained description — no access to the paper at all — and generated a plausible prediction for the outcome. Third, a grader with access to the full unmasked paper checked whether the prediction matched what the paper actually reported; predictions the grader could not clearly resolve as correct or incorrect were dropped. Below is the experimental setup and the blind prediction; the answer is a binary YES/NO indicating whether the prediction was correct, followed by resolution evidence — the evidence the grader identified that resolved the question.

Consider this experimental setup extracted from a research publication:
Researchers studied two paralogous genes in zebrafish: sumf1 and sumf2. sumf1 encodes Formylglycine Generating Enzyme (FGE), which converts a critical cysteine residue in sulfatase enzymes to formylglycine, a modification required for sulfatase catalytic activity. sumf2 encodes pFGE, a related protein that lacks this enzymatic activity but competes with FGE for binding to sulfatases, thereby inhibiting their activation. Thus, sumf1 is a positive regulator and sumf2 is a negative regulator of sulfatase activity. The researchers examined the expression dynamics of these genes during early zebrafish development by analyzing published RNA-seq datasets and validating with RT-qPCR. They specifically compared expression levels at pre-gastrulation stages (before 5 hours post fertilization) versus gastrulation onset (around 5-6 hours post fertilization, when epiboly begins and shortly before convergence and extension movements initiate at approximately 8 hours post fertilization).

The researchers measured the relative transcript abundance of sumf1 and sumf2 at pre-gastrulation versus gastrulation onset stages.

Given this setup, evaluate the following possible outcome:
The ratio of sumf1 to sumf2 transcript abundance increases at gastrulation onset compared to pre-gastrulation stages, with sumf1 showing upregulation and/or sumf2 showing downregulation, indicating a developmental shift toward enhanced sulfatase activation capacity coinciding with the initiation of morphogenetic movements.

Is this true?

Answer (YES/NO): NO